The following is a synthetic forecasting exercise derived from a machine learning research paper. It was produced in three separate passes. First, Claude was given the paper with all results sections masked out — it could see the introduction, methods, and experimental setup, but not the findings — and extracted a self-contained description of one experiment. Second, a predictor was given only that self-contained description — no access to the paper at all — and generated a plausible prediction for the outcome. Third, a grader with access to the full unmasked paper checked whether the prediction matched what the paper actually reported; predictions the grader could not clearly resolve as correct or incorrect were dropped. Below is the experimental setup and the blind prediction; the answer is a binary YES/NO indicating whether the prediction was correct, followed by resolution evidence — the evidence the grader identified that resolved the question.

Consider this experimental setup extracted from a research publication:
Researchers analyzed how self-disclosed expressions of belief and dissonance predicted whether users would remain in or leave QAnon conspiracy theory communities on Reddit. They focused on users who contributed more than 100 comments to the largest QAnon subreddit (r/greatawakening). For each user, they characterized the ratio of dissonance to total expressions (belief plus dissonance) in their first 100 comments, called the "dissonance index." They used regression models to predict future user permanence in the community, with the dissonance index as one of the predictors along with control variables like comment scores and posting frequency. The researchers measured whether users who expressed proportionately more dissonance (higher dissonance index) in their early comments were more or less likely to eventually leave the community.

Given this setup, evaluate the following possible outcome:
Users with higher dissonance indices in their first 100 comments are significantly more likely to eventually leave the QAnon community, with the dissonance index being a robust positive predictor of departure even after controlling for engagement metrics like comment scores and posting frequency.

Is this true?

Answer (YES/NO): YES